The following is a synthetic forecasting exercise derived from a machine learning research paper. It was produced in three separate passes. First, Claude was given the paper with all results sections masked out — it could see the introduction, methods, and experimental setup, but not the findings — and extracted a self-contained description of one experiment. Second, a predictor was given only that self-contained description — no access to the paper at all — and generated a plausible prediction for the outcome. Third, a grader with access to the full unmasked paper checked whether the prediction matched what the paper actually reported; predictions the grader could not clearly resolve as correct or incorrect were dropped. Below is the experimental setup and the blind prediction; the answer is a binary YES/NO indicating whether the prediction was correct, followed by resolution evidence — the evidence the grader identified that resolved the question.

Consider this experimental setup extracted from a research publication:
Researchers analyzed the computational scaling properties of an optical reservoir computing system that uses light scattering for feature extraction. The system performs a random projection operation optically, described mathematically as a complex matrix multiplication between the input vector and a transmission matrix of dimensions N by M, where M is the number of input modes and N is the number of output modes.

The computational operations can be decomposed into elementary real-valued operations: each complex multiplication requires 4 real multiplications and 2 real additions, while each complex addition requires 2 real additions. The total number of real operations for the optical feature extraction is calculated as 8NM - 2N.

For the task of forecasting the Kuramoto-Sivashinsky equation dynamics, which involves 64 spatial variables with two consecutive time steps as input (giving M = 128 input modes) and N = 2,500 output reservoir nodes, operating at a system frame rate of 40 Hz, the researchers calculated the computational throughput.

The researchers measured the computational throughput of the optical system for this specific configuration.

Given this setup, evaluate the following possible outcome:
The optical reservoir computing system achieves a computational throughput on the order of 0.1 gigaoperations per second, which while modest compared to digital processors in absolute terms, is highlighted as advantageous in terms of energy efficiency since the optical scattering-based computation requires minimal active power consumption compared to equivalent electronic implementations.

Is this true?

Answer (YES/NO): NO